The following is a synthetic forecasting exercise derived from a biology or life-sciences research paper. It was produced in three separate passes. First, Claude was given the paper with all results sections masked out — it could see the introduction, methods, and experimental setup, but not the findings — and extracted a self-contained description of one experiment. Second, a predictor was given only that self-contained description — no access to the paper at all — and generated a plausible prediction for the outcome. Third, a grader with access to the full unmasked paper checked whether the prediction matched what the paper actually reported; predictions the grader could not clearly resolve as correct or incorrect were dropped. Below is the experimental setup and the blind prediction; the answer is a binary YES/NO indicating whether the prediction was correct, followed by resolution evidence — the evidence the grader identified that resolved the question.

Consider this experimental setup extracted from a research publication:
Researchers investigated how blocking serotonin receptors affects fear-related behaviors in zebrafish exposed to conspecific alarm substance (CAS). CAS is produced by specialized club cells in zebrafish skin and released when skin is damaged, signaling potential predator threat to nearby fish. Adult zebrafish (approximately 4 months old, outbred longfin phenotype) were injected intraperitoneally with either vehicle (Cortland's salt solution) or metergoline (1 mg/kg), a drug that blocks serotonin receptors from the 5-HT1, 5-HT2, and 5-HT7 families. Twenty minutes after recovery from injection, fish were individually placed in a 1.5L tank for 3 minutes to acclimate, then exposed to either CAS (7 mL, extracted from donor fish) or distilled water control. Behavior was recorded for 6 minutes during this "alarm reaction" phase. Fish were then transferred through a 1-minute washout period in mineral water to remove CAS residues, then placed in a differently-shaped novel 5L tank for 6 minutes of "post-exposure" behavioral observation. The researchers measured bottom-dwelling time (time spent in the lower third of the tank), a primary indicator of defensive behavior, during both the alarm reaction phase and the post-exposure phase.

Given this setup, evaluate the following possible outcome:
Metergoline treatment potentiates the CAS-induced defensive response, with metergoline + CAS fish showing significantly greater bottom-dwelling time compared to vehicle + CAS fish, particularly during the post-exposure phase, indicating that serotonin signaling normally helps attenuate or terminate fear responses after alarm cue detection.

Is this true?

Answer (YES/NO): NO